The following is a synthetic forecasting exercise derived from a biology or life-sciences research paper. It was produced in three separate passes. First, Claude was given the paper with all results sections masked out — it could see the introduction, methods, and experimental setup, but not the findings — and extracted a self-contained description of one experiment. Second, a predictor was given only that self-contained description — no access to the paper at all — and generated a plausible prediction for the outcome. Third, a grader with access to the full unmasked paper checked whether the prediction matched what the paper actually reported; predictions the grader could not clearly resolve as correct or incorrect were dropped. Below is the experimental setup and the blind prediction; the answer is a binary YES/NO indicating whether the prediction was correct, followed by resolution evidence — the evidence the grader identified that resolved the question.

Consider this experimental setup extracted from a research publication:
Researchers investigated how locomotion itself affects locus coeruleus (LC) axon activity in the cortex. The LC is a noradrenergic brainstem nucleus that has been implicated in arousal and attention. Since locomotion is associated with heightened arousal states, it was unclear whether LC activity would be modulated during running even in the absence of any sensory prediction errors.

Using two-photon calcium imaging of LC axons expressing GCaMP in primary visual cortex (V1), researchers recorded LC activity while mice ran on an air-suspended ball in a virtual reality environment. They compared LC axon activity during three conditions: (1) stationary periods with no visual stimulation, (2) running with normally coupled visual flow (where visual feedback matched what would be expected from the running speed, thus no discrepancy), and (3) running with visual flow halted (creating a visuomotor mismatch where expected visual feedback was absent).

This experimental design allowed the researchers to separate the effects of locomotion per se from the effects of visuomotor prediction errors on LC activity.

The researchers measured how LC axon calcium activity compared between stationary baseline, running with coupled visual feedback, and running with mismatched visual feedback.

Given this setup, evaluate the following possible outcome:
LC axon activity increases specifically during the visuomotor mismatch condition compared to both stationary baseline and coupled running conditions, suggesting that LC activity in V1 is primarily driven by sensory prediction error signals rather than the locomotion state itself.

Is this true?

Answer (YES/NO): YES